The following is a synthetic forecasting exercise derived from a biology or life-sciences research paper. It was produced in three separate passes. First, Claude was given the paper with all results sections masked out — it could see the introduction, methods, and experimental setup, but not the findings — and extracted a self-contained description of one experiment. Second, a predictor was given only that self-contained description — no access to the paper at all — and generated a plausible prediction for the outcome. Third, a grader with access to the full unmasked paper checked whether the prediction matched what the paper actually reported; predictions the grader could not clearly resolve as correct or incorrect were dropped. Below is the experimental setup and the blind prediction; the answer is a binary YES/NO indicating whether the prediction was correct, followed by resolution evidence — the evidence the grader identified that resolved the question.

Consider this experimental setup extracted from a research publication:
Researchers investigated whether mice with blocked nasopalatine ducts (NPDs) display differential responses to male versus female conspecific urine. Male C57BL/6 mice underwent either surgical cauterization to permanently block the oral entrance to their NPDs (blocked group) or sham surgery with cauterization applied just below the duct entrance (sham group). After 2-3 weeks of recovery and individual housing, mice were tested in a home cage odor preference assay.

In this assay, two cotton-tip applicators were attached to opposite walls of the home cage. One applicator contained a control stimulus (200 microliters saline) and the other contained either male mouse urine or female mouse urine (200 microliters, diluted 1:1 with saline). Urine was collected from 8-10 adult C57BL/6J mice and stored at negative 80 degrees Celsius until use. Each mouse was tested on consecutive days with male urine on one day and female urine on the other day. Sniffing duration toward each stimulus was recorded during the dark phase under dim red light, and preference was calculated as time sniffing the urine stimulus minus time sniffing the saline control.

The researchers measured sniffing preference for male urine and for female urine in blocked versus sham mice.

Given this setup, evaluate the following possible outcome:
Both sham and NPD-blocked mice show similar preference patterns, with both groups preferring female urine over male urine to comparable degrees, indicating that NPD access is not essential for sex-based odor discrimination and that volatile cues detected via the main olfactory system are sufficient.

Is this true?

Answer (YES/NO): NO